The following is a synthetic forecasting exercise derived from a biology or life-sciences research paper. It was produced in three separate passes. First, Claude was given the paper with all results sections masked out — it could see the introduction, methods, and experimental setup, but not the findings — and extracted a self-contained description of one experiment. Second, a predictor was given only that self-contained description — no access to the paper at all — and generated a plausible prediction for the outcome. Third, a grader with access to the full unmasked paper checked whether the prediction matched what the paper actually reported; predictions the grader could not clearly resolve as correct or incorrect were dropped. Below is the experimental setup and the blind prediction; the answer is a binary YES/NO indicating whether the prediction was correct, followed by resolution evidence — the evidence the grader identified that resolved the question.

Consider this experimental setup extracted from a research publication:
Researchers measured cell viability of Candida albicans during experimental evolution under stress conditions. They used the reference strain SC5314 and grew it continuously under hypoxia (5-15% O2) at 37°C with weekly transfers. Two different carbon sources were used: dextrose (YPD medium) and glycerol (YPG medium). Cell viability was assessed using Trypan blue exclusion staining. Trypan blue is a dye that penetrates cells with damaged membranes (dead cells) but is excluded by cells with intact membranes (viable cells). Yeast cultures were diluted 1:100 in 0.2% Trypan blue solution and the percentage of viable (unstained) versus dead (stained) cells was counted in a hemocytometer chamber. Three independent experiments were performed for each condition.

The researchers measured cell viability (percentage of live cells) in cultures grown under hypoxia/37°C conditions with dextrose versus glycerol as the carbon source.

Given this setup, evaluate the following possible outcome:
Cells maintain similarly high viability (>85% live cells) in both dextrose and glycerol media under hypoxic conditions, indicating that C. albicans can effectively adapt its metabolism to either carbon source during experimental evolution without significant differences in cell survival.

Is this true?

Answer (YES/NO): NO